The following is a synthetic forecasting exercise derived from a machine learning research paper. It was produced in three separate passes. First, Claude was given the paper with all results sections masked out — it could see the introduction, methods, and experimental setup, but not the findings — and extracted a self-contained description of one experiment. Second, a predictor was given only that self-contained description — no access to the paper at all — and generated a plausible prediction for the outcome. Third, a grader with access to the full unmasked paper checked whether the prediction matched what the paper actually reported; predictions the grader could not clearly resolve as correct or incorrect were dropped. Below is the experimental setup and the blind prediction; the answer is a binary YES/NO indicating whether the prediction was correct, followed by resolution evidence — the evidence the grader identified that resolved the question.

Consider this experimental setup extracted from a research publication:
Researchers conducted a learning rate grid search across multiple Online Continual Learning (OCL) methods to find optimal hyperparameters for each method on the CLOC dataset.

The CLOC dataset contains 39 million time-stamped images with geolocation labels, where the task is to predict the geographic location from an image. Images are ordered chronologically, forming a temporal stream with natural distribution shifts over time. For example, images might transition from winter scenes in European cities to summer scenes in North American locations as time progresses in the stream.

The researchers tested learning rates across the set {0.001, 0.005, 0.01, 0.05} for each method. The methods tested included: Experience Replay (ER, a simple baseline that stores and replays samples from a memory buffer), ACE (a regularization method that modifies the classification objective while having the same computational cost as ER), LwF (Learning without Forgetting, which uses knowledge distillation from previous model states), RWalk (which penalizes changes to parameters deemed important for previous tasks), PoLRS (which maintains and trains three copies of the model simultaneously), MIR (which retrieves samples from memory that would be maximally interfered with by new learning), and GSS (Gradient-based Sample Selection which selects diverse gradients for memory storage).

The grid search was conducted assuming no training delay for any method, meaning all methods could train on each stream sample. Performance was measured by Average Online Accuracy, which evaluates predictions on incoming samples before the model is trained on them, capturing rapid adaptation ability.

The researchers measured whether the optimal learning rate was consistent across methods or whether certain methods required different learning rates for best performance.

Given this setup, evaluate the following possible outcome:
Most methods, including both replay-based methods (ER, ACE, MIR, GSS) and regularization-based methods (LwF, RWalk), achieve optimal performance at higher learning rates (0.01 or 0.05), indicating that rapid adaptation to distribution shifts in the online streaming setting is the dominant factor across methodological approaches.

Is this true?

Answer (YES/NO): NO